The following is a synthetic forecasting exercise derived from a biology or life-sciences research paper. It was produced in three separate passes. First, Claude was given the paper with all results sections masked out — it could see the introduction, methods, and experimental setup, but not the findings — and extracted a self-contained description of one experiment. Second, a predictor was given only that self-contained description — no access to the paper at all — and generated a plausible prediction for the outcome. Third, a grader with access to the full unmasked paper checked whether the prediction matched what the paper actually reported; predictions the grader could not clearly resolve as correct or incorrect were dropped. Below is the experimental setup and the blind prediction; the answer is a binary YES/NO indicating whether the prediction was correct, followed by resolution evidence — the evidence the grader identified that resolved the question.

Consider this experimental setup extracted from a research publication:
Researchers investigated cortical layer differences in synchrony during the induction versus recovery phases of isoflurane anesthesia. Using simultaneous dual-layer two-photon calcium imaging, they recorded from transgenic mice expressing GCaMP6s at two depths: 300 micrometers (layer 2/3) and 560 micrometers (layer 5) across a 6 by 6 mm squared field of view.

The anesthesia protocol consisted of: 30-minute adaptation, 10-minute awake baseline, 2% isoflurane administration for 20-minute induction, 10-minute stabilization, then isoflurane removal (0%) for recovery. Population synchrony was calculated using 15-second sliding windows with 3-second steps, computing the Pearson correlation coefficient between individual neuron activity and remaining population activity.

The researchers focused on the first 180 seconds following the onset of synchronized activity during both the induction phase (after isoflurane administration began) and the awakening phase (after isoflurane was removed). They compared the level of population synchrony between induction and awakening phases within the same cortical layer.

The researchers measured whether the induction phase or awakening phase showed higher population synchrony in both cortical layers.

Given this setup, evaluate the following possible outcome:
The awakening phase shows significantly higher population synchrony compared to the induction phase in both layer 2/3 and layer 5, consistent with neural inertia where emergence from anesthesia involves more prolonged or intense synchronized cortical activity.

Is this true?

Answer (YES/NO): NO